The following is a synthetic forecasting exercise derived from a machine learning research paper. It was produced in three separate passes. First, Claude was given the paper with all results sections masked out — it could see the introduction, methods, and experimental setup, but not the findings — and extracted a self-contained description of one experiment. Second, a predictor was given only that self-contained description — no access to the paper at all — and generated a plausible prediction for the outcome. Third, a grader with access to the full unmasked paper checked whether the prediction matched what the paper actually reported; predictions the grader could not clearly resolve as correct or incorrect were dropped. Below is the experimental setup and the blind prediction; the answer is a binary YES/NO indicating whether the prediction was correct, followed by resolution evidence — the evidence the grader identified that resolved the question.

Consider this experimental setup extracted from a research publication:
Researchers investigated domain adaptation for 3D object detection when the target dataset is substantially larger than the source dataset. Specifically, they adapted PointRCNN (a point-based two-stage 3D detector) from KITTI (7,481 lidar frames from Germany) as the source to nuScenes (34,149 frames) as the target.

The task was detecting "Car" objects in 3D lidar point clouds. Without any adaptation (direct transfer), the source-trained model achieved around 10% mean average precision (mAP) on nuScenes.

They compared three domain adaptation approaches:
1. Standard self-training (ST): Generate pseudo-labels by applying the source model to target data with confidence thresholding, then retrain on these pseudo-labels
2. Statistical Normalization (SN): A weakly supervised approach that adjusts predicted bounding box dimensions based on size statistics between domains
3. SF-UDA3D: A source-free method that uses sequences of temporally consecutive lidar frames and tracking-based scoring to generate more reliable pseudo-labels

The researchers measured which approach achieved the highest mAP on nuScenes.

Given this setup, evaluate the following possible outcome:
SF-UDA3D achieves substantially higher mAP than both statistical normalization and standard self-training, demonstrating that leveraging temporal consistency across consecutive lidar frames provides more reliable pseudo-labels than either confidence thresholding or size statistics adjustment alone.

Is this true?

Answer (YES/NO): YES